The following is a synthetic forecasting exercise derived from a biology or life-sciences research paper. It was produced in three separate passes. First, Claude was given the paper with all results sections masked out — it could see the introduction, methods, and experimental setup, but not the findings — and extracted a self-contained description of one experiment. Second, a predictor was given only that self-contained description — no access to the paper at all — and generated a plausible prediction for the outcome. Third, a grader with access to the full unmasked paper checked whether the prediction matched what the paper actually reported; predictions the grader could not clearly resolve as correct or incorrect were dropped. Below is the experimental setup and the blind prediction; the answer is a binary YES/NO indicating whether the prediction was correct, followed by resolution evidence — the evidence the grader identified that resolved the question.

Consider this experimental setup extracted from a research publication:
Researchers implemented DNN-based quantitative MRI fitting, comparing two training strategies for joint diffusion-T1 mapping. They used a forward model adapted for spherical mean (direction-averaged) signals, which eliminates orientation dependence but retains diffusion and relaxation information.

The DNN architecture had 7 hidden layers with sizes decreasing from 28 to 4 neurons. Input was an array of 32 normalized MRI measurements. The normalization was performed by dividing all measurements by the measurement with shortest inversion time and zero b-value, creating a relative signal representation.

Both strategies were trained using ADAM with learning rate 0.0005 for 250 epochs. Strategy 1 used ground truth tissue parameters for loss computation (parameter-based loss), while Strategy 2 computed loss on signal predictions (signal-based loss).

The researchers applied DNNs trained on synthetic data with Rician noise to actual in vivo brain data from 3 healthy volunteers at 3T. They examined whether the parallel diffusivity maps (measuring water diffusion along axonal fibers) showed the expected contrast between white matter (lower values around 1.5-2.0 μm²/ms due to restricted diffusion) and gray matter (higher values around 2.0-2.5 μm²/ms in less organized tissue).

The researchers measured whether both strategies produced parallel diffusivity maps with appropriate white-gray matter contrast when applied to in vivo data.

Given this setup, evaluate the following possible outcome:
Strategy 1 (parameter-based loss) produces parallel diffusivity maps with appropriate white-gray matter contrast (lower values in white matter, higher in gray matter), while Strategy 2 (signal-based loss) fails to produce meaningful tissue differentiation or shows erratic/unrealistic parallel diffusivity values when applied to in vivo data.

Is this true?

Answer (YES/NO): NO